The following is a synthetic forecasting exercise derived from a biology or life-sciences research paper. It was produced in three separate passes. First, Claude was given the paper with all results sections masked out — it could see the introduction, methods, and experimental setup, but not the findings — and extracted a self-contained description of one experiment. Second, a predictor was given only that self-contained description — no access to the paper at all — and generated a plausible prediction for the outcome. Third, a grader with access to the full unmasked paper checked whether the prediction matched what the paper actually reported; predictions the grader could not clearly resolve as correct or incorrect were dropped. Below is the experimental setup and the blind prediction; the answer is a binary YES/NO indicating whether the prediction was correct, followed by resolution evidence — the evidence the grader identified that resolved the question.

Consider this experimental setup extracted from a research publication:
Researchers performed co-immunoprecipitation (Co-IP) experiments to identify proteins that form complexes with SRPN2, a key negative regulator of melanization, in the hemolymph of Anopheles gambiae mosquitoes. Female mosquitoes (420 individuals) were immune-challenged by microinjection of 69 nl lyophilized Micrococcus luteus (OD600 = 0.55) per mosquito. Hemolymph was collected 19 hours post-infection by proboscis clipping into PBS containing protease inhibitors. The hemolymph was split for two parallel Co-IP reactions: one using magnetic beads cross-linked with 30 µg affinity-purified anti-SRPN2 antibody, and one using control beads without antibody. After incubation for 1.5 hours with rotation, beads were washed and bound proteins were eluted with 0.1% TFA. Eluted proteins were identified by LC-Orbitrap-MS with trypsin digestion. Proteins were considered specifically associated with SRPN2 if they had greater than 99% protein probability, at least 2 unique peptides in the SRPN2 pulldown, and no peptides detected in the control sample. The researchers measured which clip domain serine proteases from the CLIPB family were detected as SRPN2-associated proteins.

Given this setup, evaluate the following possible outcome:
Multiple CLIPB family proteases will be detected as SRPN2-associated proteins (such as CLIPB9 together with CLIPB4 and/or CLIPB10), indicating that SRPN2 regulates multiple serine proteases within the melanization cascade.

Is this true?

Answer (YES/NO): NO